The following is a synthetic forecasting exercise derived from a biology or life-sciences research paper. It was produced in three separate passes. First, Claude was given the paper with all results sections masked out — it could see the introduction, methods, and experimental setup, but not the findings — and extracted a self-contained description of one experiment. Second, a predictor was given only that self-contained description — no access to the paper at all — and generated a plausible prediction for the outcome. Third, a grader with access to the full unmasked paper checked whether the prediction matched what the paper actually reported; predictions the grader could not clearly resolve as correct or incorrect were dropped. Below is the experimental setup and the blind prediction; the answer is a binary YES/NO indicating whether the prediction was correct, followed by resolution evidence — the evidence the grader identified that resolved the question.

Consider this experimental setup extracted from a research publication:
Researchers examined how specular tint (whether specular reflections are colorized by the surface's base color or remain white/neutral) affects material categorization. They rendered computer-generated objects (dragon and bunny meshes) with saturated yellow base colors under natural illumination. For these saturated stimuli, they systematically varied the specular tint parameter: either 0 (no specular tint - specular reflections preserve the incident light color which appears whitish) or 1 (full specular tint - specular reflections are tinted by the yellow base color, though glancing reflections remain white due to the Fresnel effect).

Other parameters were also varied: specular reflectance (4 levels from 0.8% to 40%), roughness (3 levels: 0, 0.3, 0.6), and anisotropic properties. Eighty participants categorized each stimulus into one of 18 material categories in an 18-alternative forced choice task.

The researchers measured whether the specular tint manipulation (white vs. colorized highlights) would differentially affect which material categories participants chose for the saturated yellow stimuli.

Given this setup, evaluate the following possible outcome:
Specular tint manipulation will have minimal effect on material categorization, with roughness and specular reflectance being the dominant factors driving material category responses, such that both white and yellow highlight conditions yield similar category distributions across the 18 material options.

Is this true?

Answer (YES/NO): NO